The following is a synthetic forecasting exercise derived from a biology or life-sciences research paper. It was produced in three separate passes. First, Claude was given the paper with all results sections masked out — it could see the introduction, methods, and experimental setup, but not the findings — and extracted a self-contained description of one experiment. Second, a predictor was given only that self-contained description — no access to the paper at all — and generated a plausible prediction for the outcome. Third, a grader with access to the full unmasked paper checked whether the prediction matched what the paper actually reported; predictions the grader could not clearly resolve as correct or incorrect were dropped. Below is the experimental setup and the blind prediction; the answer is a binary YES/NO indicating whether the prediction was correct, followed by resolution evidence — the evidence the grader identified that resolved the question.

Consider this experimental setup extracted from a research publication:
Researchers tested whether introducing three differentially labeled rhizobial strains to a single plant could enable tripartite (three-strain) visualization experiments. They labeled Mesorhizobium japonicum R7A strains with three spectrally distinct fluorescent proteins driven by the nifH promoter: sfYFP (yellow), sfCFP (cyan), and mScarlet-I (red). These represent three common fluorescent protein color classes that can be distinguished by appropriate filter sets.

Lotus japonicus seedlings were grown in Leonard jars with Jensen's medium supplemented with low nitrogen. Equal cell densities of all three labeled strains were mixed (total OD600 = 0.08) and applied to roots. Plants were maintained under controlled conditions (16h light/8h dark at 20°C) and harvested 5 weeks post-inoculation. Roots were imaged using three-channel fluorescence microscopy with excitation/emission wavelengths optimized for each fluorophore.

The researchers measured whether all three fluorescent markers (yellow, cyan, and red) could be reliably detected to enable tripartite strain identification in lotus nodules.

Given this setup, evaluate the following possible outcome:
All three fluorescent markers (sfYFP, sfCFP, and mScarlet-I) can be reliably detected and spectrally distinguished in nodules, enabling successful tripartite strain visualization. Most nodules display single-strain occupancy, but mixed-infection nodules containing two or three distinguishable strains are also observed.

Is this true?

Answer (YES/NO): YES